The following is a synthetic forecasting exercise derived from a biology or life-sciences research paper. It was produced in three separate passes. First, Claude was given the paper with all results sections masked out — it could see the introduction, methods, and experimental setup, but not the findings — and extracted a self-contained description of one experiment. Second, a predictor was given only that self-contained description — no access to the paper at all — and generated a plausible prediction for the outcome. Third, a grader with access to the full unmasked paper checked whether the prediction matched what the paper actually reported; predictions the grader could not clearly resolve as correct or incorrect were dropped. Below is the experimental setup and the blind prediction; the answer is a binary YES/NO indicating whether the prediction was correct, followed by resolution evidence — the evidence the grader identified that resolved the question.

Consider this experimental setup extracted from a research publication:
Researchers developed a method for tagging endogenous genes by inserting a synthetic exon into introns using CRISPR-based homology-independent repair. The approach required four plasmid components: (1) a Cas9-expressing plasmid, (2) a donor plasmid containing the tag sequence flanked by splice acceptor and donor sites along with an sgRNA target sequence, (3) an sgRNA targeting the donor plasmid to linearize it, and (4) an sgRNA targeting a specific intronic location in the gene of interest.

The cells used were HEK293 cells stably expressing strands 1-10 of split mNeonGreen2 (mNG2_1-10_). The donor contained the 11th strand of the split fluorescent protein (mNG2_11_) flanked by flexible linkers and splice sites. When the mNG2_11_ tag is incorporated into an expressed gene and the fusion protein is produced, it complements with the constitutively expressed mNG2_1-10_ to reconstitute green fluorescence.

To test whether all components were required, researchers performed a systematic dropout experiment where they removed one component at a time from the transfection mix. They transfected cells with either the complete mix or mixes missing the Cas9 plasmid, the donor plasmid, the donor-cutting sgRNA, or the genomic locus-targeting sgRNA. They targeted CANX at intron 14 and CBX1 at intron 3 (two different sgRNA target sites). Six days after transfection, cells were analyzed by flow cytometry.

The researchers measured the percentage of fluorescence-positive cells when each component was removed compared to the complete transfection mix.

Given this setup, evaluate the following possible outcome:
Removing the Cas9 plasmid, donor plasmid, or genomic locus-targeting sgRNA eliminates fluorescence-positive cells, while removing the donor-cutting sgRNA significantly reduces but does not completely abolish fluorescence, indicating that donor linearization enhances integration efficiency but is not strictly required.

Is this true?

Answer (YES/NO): NO